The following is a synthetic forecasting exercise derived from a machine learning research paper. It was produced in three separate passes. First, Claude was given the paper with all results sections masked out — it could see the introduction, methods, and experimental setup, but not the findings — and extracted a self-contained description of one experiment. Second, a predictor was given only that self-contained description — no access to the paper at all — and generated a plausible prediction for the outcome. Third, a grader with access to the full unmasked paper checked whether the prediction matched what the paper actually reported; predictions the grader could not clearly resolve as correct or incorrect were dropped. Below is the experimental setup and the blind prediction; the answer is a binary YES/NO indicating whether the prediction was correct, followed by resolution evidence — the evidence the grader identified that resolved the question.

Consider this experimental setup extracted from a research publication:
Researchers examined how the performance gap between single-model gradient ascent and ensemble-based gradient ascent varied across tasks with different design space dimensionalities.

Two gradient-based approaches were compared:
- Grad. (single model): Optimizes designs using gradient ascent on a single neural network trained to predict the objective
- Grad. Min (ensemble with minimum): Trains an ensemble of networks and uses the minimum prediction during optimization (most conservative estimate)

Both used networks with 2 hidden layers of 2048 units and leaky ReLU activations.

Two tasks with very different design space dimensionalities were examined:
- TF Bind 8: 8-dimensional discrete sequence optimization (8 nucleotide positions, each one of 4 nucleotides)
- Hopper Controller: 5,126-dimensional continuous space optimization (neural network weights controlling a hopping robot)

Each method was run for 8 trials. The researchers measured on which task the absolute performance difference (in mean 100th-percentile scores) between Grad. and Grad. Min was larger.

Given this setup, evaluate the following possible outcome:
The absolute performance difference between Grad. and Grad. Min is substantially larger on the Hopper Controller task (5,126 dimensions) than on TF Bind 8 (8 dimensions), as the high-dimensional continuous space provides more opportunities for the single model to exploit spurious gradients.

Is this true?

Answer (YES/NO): YES